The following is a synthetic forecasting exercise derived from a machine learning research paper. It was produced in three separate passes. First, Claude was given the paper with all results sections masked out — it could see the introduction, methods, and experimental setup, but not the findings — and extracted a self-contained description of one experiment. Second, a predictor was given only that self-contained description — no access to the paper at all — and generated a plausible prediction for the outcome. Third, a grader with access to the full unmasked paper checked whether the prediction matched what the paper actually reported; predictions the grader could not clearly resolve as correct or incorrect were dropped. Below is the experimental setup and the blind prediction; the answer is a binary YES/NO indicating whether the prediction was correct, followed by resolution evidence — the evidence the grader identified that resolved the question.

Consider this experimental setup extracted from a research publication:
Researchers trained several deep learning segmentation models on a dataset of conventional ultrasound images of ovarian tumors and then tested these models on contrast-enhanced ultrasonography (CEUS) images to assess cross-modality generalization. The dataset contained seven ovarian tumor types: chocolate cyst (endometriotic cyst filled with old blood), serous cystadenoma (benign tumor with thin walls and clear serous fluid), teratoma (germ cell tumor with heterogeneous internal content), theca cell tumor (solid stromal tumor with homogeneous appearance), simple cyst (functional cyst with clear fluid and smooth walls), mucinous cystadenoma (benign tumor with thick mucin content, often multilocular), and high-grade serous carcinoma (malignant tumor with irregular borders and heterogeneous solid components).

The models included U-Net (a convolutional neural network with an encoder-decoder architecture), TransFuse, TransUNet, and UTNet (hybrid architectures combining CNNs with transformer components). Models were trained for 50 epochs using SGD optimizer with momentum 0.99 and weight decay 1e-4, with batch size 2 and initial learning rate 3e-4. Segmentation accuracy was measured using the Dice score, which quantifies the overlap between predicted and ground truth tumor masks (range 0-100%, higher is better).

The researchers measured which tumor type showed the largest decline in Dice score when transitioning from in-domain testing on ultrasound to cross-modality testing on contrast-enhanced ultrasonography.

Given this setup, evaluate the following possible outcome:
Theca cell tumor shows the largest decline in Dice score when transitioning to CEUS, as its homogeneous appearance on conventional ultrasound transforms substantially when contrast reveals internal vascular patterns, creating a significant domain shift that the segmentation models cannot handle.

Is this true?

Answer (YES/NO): NO